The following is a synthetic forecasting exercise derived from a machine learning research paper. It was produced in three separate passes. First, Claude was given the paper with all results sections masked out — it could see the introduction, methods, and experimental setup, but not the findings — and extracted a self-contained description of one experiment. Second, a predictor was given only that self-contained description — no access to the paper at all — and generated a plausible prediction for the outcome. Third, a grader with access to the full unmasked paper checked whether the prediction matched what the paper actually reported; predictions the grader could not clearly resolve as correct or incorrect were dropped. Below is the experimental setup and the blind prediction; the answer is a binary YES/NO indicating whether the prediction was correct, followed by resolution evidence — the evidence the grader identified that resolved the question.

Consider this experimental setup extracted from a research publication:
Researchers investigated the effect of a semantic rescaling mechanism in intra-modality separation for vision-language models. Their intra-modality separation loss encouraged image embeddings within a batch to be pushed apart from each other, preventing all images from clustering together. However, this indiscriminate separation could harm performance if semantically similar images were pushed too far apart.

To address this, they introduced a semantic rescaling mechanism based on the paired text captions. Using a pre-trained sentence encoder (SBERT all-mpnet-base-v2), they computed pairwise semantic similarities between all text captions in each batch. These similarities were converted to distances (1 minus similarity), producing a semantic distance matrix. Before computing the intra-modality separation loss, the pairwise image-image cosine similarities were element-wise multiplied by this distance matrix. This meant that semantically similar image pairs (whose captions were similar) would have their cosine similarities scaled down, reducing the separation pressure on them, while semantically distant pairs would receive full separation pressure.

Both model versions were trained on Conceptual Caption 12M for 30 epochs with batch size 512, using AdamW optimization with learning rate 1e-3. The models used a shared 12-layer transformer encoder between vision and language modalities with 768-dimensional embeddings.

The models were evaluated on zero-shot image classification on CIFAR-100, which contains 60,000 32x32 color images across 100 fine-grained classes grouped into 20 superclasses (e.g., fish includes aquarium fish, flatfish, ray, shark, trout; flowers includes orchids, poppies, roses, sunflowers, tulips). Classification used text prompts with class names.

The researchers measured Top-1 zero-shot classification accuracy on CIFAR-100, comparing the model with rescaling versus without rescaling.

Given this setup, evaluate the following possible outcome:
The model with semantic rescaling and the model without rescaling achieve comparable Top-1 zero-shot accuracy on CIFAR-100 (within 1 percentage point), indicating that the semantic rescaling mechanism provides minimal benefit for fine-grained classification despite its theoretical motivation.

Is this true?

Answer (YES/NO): NO